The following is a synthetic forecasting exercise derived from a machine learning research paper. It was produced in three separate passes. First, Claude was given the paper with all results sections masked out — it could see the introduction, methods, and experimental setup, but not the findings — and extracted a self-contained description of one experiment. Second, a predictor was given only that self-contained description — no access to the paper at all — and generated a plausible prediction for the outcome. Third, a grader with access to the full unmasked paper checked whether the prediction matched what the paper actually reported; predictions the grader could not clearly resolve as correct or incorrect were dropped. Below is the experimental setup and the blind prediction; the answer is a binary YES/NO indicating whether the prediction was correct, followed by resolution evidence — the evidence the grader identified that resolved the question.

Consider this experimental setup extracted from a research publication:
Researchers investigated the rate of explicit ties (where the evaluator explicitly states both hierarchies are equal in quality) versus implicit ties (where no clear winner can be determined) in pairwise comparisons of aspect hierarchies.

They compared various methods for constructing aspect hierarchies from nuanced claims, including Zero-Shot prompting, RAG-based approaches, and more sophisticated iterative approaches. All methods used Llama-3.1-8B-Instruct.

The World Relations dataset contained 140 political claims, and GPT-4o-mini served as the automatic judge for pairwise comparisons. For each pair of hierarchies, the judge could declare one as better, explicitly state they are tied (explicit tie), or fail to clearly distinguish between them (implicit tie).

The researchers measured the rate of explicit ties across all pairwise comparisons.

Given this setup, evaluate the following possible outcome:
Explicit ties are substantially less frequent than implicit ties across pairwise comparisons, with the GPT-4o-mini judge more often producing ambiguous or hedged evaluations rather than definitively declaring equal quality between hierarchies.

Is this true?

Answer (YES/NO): YES